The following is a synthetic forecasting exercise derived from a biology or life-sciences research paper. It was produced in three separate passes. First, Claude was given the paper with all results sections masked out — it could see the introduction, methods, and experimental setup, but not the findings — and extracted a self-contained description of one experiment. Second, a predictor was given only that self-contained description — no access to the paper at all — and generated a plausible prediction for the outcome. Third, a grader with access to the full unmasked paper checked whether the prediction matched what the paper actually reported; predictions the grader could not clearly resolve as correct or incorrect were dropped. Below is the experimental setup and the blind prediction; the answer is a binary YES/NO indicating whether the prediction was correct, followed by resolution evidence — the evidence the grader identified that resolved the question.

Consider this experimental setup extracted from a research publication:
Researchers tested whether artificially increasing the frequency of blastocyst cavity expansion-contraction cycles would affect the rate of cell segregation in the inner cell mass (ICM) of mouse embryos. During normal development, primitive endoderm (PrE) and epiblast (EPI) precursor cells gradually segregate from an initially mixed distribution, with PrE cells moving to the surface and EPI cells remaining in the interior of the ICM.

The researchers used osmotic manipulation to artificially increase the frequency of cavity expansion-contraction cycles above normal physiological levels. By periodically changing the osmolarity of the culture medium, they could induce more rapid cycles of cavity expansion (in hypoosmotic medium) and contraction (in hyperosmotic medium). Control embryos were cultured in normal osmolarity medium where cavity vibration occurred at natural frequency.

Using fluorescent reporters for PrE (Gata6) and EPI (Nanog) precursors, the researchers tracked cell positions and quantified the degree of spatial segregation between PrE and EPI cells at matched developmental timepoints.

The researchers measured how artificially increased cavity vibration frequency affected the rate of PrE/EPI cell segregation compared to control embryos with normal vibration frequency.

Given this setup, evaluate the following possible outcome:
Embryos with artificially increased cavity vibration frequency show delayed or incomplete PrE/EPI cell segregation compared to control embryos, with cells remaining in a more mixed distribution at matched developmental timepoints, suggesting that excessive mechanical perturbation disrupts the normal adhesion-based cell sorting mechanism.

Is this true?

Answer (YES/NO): NO